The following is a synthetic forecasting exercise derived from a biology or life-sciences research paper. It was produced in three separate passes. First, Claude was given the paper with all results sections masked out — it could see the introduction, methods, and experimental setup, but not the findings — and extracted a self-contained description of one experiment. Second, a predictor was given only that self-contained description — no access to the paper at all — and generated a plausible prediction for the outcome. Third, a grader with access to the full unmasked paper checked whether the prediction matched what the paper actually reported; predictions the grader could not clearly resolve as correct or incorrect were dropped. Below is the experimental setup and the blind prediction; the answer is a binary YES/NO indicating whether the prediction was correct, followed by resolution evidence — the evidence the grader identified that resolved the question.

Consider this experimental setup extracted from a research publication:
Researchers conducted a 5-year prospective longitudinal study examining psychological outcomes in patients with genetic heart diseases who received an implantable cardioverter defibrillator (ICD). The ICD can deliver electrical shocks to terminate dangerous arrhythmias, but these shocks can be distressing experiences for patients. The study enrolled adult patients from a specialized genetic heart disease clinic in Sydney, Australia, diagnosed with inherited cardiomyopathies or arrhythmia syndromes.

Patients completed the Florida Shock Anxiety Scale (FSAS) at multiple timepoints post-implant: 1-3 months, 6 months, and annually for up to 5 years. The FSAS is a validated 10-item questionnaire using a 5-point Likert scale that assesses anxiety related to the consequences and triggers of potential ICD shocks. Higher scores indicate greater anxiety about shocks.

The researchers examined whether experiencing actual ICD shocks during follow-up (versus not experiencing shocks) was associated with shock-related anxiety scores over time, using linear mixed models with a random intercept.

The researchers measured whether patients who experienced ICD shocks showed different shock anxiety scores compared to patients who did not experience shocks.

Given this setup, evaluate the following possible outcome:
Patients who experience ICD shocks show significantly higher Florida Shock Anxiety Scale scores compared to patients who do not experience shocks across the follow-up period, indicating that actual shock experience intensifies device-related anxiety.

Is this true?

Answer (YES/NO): NO